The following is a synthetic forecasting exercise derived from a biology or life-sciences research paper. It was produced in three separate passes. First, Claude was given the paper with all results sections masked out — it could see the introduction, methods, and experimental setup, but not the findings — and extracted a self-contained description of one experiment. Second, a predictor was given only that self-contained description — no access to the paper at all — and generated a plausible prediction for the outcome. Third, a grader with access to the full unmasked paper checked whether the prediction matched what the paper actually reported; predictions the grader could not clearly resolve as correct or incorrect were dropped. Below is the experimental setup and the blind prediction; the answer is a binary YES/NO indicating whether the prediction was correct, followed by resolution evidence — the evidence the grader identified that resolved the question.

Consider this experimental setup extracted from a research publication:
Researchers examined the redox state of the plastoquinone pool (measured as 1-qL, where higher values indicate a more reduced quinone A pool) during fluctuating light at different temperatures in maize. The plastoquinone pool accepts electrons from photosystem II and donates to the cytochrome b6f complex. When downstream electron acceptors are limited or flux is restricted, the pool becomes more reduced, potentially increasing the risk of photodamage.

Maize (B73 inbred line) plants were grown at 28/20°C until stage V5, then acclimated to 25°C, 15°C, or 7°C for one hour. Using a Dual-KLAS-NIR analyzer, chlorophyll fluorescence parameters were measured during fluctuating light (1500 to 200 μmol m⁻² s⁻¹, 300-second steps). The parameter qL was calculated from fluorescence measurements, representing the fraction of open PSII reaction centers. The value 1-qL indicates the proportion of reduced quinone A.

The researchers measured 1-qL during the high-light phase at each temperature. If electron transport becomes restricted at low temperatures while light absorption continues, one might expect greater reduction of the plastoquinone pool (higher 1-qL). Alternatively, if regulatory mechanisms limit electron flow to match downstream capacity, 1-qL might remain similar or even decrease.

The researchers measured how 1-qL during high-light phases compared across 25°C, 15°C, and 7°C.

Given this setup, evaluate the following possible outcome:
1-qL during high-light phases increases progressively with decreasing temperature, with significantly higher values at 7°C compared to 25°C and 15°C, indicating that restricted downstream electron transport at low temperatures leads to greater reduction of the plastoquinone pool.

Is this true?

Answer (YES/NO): YES